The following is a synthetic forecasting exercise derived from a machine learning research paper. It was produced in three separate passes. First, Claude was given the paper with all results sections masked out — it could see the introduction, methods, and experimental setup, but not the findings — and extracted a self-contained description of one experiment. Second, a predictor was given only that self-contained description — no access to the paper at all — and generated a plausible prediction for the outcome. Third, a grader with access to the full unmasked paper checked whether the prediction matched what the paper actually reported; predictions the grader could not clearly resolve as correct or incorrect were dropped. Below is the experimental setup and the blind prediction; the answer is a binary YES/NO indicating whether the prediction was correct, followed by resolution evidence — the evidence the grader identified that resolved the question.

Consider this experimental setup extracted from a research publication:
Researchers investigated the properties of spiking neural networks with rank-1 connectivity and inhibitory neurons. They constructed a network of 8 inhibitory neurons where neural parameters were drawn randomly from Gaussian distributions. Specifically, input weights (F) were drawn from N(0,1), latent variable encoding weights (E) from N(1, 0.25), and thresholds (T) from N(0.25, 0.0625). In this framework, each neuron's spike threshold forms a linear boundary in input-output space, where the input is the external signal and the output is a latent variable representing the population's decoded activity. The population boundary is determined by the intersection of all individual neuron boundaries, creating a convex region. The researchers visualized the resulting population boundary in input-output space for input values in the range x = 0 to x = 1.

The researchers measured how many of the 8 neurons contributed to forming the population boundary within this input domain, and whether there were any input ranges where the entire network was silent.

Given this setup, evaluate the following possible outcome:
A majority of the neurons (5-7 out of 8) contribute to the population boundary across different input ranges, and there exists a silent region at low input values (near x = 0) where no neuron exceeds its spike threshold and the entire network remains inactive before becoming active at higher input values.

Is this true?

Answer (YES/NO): NO